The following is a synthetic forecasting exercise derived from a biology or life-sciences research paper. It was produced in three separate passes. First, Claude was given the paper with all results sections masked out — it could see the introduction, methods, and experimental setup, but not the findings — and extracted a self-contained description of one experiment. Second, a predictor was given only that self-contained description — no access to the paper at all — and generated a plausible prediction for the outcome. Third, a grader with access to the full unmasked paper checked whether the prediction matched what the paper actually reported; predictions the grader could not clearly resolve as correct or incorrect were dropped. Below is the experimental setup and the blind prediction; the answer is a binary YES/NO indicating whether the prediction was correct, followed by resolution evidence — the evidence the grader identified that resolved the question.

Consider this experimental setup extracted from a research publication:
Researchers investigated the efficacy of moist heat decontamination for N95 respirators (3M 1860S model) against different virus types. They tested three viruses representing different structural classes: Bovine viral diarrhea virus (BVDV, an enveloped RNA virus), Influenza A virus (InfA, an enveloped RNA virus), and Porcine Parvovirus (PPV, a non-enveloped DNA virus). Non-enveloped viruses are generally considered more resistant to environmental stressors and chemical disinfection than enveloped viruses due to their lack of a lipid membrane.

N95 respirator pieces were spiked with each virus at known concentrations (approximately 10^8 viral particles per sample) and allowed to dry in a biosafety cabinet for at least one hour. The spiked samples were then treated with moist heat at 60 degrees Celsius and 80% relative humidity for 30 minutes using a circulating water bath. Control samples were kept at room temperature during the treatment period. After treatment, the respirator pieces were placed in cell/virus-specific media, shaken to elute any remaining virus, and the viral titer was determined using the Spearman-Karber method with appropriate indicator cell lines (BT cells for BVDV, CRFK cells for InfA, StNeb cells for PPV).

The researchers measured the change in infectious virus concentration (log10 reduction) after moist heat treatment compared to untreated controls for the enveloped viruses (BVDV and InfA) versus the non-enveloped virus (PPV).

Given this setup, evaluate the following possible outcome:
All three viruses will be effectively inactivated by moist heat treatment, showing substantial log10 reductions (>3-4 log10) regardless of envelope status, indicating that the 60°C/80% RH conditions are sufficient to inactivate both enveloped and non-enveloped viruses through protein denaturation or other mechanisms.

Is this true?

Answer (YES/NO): NO